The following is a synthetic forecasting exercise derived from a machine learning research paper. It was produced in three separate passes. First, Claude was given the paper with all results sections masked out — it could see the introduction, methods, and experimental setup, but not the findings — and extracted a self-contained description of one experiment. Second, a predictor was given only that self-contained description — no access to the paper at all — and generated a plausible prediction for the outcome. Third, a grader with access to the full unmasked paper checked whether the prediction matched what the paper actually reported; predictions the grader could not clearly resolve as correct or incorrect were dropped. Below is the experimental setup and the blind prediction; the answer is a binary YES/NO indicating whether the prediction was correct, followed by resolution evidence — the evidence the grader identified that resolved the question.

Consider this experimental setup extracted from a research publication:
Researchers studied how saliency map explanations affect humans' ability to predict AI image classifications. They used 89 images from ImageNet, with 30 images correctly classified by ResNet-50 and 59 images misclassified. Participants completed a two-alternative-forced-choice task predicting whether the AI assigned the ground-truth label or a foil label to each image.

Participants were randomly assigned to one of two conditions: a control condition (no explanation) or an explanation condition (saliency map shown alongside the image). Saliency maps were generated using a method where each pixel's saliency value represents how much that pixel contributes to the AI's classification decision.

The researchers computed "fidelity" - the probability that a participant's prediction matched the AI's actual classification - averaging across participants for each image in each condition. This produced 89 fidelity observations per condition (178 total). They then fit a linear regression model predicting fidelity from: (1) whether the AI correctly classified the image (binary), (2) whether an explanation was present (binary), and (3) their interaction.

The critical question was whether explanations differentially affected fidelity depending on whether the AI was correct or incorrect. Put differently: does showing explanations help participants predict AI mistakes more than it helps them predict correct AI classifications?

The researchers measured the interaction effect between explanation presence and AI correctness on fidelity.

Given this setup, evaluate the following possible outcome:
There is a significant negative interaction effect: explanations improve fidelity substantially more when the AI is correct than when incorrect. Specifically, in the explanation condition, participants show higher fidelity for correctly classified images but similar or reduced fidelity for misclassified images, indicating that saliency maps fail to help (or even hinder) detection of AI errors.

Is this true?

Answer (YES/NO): NO